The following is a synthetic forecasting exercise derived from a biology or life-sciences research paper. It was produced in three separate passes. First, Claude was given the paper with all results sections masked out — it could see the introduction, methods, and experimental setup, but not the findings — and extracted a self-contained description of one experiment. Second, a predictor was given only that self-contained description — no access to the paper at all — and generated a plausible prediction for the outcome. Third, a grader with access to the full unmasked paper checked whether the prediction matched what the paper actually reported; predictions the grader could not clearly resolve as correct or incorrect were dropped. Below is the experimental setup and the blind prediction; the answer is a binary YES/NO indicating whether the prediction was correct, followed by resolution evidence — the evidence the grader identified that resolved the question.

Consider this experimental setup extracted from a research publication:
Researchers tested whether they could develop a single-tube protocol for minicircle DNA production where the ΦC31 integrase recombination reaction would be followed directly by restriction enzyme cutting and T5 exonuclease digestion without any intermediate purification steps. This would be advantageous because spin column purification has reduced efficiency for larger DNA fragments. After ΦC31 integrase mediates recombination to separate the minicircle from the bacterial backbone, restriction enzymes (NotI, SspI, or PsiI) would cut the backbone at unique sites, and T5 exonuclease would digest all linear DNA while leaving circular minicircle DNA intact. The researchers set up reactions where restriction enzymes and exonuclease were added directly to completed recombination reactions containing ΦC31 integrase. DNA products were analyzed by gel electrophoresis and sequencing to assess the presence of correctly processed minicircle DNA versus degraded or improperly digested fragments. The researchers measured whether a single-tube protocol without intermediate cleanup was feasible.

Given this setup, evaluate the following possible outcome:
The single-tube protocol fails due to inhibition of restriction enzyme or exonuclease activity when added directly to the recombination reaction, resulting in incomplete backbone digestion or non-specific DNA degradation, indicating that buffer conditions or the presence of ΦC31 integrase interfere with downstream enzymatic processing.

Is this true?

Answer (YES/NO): YES